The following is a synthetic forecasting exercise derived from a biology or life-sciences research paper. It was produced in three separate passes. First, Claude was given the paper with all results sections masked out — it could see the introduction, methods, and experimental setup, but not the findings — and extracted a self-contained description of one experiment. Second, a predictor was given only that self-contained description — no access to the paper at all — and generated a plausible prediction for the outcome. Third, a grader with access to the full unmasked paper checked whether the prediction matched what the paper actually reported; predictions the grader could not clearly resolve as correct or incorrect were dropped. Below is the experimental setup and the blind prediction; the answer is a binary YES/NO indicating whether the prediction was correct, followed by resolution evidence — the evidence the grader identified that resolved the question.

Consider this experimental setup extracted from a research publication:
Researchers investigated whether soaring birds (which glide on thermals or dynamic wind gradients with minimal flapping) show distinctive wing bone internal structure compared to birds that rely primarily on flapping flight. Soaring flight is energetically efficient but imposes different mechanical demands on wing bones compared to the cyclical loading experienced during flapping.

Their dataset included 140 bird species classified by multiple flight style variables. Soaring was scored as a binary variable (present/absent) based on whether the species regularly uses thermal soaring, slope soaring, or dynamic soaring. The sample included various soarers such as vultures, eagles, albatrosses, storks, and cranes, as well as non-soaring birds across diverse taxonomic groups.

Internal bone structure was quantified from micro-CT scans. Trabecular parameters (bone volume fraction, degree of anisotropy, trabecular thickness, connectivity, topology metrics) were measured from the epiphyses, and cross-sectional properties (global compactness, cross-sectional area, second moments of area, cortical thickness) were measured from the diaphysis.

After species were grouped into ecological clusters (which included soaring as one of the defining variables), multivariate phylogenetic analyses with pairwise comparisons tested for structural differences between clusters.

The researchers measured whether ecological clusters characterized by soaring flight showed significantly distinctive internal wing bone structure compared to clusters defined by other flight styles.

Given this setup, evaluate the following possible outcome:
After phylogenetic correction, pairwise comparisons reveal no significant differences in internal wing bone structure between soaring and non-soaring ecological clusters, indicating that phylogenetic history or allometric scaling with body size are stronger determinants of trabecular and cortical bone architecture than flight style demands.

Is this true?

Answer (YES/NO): YES